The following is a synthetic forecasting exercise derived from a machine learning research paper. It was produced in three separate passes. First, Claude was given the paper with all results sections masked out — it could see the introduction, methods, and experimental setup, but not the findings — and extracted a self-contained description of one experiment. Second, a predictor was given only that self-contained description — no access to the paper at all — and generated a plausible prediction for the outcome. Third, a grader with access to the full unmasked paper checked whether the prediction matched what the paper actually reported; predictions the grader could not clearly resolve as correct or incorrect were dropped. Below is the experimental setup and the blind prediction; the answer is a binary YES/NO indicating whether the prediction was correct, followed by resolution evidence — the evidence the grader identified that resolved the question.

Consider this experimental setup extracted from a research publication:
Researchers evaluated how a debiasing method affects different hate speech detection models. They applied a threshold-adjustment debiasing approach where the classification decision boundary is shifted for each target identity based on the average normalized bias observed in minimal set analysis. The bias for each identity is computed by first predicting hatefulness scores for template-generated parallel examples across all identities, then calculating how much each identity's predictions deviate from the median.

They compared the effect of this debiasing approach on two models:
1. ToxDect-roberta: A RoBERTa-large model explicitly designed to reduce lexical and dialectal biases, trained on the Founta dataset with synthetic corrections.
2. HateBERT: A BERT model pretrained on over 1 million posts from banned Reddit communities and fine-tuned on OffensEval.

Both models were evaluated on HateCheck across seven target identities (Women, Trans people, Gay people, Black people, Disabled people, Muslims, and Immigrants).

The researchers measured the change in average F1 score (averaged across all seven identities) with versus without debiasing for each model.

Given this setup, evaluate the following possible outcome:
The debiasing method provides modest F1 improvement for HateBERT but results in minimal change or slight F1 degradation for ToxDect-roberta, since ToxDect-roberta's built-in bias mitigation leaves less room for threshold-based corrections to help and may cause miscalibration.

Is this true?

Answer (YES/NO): YES